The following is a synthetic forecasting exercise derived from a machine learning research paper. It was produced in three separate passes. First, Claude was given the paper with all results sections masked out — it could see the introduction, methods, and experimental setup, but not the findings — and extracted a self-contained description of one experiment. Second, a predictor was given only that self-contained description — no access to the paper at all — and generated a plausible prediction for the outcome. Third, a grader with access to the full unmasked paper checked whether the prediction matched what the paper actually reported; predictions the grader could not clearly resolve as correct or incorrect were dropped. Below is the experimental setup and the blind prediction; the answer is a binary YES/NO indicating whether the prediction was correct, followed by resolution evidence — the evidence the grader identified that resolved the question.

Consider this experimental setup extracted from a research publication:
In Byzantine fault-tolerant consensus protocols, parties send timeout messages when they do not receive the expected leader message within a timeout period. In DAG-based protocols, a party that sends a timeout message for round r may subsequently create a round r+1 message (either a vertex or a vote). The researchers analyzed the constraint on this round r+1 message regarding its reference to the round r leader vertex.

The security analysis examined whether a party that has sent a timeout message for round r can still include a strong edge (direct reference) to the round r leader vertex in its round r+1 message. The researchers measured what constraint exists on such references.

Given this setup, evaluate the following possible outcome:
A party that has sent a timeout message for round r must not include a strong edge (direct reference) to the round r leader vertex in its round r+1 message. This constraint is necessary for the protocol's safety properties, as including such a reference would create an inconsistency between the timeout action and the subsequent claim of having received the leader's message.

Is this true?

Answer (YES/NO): YES